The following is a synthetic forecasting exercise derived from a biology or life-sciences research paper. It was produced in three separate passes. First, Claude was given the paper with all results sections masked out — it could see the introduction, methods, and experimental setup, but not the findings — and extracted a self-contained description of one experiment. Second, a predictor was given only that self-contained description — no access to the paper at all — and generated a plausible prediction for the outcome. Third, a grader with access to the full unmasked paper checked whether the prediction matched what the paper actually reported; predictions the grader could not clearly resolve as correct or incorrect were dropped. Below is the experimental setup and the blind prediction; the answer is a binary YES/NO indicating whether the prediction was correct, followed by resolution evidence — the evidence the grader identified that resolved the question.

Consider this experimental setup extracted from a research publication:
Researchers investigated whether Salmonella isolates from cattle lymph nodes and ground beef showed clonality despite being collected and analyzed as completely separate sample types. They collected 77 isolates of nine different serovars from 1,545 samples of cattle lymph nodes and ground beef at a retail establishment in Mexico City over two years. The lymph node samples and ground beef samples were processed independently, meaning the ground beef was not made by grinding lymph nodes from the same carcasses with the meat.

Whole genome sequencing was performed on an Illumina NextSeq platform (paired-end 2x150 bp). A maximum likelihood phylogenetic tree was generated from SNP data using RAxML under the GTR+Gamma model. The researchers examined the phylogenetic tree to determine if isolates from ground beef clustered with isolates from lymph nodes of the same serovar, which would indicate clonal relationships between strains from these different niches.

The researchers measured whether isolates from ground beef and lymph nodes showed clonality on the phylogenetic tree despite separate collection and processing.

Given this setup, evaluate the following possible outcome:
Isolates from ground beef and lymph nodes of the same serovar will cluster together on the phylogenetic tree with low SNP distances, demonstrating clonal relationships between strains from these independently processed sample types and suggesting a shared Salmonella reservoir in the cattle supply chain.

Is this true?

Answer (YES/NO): YES